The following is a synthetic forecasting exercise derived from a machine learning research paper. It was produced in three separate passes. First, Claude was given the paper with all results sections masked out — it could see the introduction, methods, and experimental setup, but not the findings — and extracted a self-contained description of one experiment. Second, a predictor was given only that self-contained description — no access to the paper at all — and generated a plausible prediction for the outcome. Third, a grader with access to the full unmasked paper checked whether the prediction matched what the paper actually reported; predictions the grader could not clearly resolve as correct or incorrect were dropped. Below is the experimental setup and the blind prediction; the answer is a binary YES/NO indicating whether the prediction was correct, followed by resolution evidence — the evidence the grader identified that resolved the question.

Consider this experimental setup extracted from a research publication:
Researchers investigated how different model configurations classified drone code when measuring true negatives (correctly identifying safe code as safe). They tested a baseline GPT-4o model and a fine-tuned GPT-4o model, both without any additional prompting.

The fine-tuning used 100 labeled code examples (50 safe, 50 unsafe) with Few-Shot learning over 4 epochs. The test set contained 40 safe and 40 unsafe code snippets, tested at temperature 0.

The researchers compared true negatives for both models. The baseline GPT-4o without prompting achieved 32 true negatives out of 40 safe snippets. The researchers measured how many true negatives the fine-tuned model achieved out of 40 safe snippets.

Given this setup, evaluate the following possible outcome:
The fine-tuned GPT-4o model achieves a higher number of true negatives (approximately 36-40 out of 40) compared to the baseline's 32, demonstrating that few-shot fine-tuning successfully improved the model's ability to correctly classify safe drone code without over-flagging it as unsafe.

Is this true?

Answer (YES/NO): NO